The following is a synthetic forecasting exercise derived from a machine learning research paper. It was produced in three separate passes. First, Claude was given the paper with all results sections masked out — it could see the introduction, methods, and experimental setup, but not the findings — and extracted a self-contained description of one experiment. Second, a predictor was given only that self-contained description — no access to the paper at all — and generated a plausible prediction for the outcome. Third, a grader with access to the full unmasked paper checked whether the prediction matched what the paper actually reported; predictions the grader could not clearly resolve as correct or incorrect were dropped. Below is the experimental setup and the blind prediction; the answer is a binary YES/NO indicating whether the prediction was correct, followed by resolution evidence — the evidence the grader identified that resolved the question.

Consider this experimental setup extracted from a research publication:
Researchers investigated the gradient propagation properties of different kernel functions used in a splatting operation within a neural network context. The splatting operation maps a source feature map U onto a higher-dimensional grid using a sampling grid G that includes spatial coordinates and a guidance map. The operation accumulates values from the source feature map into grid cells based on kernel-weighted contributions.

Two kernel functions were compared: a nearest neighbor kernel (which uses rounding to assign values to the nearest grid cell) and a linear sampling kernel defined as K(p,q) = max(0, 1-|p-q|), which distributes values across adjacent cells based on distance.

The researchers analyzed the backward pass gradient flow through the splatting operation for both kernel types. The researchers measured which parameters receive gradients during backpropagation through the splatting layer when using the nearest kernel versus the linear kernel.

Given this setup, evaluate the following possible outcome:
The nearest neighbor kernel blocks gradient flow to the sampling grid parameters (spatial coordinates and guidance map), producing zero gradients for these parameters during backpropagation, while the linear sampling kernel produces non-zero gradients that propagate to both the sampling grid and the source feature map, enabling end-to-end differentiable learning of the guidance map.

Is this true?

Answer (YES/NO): YES